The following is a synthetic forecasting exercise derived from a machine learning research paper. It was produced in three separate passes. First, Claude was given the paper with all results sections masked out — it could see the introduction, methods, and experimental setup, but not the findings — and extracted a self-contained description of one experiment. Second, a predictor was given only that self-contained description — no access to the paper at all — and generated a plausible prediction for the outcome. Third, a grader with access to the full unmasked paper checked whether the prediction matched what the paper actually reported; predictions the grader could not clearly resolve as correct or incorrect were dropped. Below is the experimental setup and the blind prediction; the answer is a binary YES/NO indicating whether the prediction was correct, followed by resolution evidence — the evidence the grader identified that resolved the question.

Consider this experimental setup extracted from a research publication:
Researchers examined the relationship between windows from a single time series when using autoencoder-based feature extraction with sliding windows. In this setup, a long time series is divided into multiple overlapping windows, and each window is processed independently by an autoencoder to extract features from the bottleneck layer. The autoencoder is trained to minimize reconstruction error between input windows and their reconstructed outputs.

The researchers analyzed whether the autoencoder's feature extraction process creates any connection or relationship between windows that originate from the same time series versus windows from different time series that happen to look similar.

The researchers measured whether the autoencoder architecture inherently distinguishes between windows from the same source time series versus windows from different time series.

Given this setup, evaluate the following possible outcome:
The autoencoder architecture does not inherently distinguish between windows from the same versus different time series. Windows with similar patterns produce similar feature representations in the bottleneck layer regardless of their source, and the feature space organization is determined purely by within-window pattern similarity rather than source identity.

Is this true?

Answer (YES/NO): YES